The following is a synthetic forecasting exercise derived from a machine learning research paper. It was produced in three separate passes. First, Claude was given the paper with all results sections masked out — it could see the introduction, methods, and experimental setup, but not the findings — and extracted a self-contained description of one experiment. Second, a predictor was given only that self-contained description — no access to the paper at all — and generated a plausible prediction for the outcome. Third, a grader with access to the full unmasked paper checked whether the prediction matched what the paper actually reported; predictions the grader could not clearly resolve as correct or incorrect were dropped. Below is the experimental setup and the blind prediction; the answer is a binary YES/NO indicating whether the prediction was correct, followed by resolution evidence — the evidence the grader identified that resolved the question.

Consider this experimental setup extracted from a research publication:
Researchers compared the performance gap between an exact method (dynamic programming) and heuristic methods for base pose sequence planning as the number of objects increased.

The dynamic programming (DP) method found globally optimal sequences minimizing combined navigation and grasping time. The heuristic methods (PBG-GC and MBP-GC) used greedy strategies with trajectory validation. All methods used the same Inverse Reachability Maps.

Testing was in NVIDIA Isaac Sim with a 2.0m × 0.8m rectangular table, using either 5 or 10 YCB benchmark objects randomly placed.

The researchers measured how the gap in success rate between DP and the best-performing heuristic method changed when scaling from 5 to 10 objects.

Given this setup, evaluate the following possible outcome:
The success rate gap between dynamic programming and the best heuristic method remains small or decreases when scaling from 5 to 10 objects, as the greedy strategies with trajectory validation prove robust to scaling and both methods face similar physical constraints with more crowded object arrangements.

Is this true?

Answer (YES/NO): YES